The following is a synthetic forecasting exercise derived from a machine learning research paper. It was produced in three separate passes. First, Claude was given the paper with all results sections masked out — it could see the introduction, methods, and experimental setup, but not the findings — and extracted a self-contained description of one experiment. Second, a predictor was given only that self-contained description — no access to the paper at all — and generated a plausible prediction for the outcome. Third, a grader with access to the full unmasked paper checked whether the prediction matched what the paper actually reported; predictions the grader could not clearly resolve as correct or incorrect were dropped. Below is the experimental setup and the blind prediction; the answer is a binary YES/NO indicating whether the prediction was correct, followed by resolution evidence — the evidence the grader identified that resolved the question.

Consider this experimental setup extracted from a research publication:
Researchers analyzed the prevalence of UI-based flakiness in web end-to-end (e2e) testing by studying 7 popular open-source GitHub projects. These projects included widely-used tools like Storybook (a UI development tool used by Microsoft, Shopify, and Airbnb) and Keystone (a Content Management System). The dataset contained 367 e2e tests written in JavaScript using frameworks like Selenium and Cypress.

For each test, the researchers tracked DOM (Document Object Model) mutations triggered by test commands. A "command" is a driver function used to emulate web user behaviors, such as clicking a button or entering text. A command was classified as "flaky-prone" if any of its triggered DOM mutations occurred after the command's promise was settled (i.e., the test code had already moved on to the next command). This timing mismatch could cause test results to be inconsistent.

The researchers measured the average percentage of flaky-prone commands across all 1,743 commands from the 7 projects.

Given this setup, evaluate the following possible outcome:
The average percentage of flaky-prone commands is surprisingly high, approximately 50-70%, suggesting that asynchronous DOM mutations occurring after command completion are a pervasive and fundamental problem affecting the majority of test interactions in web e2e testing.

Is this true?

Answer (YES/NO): YES